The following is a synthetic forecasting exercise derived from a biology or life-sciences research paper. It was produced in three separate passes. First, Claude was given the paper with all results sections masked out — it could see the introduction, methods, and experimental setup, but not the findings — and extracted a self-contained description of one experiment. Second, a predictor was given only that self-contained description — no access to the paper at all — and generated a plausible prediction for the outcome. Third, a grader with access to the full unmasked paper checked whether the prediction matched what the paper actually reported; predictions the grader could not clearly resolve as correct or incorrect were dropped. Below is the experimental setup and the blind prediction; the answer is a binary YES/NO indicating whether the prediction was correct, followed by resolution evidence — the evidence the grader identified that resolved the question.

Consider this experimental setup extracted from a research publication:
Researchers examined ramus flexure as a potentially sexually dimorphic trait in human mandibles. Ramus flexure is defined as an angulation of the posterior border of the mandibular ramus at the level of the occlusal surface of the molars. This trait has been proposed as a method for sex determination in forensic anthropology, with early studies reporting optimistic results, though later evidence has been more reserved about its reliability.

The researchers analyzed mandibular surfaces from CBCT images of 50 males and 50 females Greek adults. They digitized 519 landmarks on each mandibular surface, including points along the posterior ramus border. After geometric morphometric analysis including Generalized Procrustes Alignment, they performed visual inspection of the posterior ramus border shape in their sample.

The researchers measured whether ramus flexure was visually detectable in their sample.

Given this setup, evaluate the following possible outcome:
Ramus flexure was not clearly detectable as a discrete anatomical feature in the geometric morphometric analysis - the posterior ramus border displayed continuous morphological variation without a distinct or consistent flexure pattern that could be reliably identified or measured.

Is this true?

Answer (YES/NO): NO